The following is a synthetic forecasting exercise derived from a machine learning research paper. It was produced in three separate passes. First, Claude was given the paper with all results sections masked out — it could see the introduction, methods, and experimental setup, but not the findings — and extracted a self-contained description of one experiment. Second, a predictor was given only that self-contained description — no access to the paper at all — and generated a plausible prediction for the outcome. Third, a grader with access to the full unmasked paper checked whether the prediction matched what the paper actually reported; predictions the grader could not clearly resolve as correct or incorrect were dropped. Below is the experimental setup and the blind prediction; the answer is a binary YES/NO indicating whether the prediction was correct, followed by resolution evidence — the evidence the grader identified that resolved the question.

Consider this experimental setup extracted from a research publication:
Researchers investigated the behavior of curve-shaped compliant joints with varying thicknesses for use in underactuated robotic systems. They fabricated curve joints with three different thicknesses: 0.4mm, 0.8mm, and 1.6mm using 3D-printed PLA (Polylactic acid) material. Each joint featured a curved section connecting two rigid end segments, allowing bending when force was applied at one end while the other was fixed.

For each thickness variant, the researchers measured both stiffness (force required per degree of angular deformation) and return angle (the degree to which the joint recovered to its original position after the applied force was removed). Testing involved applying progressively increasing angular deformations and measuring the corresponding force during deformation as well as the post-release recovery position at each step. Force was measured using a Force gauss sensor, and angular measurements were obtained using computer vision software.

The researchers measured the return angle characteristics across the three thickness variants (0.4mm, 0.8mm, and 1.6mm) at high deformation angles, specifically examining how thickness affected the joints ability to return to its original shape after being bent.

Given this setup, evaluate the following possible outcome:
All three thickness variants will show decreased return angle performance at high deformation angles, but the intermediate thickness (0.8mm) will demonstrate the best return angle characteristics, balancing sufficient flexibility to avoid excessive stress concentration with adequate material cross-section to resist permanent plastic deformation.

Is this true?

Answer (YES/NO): NO